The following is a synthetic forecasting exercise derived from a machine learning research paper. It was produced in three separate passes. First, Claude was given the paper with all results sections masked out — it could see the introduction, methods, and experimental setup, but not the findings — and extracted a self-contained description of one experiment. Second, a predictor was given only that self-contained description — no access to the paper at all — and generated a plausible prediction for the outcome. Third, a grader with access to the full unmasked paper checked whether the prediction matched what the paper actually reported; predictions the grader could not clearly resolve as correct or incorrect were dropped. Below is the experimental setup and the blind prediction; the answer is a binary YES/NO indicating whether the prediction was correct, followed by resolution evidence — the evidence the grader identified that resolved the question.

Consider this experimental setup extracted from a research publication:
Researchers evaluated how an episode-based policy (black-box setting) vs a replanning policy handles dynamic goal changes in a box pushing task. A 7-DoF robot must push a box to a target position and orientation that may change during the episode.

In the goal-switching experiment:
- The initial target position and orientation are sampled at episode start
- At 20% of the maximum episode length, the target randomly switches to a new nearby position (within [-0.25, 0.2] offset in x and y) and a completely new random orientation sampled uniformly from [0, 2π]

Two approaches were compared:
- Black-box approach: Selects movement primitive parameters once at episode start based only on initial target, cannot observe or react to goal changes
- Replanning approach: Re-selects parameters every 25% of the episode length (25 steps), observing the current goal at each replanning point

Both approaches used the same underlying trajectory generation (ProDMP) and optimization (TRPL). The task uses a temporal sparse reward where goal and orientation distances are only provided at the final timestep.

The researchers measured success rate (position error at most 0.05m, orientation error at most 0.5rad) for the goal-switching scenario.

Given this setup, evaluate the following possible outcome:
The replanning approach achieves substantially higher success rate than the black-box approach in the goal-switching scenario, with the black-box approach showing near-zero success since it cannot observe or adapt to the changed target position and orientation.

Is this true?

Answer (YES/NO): YES